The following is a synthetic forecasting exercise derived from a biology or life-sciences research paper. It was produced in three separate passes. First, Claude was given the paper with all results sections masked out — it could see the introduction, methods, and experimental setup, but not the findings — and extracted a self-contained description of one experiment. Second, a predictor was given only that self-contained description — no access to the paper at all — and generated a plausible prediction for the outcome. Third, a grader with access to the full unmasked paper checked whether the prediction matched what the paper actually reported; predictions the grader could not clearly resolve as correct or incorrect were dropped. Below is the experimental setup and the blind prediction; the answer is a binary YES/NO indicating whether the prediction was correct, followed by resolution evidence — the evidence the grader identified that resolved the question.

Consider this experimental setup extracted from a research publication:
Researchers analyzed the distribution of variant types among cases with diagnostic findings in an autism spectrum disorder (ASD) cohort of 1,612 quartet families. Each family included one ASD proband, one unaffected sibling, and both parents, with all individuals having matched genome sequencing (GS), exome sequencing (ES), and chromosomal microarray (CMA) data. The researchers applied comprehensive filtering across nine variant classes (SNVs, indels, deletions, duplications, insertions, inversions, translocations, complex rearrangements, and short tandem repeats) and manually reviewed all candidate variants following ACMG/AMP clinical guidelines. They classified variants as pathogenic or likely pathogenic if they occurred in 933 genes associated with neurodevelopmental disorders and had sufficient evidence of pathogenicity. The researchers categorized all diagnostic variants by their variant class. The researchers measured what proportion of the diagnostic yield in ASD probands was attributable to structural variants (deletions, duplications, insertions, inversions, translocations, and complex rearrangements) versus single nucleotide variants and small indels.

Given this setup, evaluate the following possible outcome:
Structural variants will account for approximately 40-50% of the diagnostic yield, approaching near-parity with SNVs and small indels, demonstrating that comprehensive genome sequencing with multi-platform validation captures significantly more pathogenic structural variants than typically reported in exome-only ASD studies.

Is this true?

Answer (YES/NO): NO